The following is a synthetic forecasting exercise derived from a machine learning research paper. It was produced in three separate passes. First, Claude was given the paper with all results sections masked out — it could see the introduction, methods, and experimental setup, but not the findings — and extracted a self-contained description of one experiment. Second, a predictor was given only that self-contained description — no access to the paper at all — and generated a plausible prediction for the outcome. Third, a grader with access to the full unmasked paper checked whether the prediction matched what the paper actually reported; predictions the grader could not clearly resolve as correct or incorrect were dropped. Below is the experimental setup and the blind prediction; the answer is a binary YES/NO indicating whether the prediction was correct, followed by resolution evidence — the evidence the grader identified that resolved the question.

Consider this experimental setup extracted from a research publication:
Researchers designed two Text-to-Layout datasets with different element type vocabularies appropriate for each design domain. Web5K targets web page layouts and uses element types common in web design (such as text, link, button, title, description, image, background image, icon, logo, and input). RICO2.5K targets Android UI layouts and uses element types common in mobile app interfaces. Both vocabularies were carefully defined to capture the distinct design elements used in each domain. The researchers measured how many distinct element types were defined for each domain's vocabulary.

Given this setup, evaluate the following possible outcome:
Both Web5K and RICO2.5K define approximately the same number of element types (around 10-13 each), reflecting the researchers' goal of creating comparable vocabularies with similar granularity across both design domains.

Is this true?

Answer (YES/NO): NO